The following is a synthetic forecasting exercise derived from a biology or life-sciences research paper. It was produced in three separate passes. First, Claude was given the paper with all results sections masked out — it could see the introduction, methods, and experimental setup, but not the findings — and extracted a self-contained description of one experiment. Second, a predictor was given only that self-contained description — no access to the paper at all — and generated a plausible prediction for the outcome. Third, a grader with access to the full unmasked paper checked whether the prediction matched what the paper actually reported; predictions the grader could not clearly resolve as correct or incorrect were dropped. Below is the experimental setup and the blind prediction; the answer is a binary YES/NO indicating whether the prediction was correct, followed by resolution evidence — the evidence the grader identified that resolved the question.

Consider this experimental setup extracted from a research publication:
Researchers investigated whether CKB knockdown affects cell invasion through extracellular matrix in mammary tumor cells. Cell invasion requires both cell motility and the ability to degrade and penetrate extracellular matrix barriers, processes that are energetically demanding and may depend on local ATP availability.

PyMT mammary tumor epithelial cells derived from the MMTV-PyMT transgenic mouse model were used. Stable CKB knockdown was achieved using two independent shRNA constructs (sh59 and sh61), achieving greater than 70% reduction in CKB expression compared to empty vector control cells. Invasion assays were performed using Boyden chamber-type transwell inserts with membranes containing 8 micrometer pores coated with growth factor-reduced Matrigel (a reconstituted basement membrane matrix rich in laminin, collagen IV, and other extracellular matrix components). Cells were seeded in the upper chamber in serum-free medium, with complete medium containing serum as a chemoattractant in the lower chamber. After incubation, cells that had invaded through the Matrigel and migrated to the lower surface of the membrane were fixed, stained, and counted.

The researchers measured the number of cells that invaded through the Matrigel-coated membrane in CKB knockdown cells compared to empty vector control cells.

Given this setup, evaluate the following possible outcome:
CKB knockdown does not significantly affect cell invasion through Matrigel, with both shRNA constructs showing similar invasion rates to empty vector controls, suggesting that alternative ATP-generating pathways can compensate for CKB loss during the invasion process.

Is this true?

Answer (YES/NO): NO